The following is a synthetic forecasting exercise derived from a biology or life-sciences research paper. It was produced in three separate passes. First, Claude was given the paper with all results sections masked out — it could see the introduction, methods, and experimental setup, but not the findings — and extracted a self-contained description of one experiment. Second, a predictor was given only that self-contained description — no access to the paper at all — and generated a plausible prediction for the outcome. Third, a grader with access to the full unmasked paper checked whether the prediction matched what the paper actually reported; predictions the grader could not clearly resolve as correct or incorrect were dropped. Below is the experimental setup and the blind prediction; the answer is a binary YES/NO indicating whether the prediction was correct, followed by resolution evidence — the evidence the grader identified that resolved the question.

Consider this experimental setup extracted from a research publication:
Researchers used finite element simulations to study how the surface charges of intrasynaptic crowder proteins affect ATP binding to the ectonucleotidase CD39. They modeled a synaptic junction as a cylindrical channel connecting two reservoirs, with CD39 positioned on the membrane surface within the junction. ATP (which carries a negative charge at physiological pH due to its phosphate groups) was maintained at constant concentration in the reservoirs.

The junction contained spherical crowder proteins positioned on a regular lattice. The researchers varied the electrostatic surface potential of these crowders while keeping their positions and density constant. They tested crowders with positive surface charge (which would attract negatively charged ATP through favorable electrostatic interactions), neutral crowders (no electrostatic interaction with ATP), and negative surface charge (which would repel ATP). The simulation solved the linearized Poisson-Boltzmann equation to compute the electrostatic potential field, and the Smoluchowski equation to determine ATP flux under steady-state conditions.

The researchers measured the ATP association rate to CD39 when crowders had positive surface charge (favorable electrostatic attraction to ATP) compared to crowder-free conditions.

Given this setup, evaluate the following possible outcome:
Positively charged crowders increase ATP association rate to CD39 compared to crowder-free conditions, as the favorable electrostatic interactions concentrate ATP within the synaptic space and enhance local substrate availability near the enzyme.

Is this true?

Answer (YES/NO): NO